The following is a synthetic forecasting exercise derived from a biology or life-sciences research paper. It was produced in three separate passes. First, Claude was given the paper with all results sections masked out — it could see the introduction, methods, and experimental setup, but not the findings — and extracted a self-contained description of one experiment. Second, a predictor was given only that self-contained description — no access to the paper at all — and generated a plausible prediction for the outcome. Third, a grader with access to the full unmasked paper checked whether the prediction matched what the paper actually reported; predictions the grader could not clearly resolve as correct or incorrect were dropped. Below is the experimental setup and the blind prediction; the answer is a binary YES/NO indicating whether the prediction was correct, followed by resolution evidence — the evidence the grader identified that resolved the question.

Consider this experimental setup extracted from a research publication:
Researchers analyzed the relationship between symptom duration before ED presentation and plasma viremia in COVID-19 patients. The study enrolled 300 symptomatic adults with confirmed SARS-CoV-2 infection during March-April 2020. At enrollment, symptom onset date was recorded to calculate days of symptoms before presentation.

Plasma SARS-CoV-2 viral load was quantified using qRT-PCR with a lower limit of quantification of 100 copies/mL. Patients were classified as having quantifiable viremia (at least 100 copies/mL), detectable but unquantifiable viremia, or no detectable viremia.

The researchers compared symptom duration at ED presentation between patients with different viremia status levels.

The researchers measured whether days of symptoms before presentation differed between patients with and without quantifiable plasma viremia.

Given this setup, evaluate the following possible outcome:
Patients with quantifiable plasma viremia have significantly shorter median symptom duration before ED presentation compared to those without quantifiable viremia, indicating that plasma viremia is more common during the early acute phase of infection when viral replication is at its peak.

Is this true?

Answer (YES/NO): NO